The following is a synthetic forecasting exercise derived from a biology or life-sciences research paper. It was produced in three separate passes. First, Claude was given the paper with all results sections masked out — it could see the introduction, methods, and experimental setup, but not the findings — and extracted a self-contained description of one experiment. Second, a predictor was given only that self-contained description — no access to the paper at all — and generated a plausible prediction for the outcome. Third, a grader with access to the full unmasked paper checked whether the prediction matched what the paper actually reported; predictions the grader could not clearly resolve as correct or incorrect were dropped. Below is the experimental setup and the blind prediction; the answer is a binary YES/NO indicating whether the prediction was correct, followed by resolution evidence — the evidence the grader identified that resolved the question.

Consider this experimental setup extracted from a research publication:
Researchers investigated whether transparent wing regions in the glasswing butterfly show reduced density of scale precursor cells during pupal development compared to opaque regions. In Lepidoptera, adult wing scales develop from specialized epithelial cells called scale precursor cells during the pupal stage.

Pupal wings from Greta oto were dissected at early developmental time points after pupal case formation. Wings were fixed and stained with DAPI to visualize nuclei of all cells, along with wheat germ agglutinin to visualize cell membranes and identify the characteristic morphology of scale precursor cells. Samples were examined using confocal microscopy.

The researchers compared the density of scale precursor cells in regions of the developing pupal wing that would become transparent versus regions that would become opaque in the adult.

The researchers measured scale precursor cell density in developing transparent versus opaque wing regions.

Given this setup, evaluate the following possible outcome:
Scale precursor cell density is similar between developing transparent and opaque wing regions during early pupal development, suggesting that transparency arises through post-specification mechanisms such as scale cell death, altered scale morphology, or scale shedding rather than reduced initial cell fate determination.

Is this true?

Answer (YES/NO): NO